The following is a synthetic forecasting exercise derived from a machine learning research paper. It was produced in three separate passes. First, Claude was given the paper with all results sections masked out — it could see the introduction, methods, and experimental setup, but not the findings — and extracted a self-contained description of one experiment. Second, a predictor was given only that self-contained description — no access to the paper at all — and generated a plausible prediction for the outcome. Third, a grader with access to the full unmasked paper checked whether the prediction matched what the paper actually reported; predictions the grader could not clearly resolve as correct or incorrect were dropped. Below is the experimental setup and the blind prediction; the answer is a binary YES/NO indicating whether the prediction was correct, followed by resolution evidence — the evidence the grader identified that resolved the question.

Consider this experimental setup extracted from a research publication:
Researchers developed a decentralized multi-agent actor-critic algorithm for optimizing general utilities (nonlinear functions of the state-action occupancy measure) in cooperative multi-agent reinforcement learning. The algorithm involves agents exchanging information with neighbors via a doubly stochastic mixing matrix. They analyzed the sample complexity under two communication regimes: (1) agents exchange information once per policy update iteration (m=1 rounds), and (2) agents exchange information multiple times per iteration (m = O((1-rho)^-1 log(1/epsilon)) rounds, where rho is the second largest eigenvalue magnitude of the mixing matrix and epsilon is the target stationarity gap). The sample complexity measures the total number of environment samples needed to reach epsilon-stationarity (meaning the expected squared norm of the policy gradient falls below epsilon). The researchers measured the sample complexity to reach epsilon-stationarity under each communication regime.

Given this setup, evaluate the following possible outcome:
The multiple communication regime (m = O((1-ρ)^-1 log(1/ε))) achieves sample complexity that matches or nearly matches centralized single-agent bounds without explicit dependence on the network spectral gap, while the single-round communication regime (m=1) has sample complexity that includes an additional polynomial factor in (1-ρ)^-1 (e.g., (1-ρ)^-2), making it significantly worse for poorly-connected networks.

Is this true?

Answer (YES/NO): NO